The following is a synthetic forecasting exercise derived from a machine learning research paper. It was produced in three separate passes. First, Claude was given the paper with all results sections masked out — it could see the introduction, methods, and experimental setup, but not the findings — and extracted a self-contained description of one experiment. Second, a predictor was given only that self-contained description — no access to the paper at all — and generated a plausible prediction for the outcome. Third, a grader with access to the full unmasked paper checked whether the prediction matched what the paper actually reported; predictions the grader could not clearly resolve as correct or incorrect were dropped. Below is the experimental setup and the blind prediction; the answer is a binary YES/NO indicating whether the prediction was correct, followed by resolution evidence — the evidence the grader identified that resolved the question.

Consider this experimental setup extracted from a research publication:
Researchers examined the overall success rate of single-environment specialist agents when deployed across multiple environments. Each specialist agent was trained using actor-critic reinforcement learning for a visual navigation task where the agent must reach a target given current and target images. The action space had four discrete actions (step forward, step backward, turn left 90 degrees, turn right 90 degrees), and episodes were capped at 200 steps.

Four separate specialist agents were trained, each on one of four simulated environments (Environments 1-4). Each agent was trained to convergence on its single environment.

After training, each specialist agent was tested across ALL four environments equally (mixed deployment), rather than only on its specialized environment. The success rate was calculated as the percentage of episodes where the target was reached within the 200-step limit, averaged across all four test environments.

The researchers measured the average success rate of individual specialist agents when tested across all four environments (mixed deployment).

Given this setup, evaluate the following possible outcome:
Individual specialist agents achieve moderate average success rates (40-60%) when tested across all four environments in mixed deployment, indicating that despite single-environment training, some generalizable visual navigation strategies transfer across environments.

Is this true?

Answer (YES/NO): NO